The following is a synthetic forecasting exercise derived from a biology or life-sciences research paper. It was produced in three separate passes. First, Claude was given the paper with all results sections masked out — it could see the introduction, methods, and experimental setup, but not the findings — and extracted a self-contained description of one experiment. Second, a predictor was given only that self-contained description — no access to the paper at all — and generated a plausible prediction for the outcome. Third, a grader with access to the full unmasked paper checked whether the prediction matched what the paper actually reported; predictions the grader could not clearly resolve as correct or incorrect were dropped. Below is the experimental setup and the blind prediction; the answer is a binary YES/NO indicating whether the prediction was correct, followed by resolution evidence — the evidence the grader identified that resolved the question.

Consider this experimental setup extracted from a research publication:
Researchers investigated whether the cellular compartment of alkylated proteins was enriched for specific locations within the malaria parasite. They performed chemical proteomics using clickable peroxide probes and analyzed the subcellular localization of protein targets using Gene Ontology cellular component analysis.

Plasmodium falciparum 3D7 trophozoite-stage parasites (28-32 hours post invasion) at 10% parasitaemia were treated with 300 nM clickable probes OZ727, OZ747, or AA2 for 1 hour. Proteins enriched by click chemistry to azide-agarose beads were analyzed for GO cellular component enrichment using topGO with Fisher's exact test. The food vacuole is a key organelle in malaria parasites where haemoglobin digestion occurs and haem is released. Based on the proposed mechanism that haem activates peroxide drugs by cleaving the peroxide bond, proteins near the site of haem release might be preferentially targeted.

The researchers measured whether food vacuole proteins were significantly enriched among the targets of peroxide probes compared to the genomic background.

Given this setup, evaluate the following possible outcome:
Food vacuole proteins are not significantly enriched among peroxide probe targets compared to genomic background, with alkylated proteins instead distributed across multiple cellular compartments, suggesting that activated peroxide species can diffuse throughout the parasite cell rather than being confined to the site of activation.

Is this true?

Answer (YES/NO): NO